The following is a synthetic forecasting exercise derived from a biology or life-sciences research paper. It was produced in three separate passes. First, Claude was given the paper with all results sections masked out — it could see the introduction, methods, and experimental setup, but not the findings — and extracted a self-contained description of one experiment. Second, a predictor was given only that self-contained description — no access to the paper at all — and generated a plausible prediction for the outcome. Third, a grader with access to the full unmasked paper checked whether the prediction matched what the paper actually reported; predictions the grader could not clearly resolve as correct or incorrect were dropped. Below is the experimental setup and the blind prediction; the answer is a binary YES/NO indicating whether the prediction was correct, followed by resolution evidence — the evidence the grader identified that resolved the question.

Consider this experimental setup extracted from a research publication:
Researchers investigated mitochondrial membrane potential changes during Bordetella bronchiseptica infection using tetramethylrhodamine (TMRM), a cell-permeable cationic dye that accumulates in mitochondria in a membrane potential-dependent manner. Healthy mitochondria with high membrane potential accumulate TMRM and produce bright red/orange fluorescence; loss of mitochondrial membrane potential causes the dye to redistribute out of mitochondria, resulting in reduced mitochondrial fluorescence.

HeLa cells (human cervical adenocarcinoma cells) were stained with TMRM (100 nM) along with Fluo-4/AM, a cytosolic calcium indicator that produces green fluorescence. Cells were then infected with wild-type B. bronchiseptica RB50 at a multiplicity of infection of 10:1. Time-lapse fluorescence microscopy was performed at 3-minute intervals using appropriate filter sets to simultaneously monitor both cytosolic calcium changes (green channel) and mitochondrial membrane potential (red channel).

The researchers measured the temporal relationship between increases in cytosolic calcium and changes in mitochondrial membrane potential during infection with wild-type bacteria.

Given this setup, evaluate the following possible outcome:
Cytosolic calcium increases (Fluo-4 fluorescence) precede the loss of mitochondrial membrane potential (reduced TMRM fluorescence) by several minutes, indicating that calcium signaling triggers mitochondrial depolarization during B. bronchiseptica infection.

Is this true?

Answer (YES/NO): YES